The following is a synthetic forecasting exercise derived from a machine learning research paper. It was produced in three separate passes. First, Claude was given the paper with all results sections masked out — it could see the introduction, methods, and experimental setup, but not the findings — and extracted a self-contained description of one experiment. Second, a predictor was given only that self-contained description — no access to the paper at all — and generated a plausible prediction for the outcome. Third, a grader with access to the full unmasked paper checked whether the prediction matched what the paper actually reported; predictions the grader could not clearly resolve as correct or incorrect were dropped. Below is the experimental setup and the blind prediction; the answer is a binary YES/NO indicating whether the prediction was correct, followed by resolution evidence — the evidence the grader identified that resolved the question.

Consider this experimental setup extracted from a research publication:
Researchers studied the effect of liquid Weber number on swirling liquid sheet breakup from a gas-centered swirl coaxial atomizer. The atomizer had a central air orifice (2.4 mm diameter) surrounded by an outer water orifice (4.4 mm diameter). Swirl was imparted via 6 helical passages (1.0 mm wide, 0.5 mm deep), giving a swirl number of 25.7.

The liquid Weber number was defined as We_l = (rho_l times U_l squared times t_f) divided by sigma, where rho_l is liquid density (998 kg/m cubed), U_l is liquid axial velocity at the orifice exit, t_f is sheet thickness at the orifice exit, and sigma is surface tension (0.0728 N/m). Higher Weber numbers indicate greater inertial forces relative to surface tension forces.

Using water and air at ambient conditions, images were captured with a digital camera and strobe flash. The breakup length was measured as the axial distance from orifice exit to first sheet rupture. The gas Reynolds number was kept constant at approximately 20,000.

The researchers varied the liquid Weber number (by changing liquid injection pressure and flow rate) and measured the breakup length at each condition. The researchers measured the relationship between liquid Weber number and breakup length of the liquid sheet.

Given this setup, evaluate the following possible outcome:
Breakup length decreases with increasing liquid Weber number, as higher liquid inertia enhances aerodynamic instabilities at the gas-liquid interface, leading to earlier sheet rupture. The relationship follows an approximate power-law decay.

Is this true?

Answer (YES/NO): NO